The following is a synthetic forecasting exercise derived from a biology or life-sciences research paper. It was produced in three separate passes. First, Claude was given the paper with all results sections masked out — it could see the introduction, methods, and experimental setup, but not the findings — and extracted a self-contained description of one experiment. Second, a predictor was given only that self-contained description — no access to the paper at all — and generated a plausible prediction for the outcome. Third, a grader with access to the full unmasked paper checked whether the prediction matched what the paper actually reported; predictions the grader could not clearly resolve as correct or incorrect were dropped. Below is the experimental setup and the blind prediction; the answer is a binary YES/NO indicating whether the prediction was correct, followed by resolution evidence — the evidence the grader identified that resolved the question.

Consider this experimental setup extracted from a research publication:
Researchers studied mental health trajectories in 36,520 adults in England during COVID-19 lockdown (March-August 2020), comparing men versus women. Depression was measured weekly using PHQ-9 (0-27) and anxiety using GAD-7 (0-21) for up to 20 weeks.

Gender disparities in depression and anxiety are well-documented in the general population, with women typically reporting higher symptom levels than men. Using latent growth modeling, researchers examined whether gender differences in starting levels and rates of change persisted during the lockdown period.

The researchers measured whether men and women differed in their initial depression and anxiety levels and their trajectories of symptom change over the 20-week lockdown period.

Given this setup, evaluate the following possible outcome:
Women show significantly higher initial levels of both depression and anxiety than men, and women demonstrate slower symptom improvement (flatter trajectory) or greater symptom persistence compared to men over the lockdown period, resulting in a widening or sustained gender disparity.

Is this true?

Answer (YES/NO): NO